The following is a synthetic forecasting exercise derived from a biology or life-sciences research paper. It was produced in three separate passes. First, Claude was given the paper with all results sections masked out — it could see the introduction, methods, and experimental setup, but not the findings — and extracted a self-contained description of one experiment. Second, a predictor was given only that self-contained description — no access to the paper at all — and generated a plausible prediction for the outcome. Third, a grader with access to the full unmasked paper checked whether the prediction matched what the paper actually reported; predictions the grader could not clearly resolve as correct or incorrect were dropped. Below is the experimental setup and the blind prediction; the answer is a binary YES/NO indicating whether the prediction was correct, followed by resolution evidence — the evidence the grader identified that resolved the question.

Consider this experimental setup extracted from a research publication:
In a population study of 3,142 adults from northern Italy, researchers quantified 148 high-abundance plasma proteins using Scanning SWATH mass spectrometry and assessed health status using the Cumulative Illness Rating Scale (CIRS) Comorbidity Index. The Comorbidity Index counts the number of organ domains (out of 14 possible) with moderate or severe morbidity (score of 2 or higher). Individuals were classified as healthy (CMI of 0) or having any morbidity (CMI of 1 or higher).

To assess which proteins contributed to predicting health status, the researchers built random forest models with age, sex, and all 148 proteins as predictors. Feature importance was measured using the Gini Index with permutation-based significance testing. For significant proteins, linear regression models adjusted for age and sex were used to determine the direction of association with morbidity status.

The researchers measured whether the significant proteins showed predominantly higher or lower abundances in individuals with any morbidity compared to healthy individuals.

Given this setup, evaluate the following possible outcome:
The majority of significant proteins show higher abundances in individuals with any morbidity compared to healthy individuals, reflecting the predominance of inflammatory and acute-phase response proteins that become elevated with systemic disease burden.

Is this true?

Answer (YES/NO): YES